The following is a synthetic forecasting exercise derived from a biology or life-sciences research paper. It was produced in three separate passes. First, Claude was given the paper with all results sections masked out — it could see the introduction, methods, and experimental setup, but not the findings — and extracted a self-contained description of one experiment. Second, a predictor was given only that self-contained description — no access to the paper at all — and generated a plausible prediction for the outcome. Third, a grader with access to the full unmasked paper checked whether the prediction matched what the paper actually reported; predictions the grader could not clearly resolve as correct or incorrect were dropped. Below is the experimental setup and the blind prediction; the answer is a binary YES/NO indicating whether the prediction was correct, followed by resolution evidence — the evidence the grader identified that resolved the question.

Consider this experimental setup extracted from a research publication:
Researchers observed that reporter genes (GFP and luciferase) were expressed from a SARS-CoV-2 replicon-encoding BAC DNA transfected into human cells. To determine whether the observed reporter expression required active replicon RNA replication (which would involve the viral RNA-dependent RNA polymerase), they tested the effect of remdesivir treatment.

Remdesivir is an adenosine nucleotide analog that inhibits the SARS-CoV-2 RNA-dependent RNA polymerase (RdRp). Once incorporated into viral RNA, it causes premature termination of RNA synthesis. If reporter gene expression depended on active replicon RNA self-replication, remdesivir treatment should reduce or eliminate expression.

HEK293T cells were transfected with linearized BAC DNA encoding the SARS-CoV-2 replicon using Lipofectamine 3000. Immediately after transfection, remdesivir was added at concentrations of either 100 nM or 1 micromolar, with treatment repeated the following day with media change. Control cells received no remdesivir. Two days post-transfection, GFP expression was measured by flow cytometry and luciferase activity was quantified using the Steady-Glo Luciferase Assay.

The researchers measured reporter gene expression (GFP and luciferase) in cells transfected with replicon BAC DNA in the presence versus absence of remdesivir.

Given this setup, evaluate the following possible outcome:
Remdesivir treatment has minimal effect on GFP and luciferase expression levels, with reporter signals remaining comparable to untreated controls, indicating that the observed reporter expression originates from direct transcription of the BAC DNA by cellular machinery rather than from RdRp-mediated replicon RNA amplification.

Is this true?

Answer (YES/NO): YES